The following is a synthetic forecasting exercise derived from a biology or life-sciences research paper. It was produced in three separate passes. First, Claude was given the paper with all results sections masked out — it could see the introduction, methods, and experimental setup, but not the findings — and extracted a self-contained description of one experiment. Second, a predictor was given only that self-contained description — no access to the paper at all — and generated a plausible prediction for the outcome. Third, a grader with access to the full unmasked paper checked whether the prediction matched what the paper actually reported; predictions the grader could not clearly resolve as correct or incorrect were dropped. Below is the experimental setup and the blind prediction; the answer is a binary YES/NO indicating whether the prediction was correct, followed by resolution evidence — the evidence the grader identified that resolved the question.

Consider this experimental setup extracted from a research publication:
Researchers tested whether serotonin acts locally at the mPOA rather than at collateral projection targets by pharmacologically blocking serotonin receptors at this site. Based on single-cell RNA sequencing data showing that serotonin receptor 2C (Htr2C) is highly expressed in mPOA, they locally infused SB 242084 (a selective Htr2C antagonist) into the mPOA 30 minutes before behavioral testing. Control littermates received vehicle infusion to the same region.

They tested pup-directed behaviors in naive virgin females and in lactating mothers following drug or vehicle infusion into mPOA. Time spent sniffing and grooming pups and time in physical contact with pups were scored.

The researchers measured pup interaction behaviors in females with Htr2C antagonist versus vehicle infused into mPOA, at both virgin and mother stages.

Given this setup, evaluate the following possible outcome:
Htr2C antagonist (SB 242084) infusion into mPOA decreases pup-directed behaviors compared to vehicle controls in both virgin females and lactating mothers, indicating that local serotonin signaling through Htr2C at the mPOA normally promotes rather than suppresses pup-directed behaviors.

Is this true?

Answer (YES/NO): YES